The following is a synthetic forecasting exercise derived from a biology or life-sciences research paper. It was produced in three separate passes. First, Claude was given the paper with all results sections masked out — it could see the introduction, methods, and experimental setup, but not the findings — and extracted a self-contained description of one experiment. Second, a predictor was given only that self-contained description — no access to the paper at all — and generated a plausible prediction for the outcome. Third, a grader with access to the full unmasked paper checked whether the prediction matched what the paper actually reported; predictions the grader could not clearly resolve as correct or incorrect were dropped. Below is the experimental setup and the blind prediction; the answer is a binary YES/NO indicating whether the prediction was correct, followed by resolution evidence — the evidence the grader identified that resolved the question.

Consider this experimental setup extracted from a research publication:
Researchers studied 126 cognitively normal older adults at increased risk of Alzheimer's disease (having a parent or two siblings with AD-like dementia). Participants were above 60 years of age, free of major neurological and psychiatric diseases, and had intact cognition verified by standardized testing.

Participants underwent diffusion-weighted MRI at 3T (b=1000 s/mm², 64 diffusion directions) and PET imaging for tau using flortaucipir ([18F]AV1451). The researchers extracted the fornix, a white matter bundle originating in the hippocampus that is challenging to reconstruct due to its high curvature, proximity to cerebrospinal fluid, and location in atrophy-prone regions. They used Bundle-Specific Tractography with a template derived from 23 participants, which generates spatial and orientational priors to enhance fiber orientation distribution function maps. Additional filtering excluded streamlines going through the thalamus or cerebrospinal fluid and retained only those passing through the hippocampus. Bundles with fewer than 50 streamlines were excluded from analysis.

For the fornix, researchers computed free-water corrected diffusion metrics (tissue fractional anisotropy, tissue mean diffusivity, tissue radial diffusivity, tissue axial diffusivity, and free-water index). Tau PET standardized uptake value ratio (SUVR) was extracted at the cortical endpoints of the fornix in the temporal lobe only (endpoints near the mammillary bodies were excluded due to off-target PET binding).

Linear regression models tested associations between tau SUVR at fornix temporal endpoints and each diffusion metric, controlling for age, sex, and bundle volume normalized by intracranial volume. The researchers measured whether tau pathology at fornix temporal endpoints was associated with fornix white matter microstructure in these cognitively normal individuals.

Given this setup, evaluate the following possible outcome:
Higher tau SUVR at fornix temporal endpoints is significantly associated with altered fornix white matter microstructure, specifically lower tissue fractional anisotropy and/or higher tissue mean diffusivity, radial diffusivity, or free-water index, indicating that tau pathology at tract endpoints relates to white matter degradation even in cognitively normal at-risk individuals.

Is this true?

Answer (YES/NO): NO